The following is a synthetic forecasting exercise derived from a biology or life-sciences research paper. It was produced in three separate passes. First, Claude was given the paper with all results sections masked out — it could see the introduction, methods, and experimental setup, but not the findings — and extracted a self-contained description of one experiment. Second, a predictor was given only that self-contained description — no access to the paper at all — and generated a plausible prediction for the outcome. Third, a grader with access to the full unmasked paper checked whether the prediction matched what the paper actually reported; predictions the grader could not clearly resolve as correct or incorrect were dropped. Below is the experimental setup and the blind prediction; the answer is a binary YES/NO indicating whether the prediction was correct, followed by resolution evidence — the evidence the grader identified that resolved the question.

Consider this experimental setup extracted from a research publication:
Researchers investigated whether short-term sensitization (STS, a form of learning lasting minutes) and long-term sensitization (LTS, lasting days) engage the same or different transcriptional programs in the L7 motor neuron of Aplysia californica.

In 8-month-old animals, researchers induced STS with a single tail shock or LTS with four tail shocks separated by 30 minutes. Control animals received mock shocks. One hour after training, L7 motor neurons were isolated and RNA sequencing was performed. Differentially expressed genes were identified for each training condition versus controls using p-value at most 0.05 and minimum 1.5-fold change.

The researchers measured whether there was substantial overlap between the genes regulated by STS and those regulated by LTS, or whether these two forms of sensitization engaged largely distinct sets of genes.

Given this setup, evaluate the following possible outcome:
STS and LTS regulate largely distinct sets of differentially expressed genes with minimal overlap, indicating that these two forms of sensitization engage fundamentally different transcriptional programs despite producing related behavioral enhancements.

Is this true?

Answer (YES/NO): YES